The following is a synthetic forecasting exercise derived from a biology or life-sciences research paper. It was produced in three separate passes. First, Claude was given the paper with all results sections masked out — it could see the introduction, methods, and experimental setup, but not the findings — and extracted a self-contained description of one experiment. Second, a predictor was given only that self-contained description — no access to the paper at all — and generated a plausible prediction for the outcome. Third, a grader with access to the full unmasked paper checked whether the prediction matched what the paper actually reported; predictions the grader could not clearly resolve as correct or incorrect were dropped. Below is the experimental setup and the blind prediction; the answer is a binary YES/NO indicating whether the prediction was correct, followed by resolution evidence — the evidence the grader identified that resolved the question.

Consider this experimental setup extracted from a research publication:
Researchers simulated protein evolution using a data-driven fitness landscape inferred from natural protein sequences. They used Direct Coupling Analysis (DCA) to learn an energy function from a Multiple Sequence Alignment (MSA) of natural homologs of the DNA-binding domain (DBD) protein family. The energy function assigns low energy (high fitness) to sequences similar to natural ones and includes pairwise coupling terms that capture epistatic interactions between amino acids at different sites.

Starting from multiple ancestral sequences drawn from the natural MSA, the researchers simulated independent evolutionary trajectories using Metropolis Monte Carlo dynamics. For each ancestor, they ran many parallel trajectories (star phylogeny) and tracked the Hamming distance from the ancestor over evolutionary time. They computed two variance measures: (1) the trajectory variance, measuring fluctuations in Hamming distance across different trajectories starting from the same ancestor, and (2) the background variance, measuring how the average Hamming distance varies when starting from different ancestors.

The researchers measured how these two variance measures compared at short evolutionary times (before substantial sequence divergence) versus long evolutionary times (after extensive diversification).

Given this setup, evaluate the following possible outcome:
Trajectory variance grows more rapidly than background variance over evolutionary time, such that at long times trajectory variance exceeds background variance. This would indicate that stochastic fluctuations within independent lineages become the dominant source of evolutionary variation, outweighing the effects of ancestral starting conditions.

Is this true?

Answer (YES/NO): YES